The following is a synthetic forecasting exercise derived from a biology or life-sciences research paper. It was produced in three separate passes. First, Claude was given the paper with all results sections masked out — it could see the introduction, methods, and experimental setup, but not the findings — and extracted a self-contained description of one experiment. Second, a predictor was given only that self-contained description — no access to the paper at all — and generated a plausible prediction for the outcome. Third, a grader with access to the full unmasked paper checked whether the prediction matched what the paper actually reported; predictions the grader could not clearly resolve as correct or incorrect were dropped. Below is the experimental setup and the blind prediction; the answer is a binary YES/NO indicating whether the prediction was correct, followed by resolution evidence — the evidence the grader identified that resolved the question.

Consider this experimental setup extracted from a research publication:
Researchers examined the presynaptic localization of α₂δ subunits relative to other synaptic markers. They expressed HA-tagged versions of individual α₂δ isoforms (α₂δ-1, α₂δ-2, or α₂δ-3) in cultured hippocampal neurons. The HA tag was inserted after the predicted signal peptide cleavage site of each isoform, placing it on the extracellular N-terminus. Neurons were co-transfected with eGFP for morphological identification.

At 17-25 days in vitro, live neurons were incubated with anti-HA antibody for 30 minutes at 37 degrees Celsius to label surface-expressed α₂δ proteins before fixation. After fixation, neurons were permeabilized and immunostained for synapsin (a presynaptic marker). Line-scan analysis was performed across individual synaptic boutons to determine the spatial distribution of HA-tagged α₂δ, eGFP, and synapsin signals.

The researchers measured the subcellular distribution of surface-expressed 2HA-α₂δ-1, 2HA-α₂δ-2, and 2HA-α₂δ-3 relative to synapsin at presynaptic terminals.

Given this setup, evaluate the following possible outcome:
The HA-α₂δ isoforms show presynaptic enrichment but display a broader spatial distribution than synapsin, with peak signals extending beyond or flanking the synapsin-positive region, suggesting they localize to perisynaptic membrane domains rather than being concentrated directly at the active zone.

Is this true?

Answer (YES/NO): NO